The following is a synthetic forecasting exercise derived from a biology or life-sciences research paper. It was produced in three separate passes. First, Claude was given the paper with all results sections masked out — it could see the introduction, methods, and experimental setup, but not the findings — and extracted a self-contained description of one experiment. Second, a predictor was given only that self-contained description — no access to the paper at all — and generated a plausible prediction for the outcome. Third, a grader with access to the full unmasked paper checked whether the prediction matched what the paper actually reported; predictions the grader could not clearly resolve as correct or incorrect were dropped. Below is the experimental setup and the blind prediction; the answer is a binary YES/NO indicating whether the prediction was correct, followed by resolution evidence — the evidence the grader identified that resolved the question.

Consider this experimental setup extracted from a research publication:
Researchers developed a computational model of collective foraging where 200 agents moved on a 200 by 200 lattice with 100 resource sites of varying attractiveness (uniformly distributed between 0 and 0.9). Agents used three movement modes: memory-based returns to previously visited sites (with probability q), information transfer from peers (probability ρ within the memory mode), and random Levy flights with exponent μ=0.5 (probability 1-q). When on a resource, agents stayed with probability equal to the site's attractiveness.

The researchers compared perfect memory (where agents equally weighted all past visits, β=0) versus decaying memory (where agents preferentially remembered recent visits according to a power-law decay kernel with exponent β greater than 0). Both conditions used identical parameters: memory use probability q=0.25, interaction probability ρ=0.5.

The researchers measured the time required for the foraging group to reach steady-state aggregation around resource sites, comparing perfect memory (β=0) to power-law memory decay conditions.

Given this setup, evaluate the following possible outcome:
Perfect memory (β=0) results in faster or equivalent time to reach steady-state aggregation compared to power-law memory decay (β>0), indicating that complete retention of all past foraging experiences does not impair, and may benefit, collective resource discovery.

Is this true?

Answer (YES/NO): NO